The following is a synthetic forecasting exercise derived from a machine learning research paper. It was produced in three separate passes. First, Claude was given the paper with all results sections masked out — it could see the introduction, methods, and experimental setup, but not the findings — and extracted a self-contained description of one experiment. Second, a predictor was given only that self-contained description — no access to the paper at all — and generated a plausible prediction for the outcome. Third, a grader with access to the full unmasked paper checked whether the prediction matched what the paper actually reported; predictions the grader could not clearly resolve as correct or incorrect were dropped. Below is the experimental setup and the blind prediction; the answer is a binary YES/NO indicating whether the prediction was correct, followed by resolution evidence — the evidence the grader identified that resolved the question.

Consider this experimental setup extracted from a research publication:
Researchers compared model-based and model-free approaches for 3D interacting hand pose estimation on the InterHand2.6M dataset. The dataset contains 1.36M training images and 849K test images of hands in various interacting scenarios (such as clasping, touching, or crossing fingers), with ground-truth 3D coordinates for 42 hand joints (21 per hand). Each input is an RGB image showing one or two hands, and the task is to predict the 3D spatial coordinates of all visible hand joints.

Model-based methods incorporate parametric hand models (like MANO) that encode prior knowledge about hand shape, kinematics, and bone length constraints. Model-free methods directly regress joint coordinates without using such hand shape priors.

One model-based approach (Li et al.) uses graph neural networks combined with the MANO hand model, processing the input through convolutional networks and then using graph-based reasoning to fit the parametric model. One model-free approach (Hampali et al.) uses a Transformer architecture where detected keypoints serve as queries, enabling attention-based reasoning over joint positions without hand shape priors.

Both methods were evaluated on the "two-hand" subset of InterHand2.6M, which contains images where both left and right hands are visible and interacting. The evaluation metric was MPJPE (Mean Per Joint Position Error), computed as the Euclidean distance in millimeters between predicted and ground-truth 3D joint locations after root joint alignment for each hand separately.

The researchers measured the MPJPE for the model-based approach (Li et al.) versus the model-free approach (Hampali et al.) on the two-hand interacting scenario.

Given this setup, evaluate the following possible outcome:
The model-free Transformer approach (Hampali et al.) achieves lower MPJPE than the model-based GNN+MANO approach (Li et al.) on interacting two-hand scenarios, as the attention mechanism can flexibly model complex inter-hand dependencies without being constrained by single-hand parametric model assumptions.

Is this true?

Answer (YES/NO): NO